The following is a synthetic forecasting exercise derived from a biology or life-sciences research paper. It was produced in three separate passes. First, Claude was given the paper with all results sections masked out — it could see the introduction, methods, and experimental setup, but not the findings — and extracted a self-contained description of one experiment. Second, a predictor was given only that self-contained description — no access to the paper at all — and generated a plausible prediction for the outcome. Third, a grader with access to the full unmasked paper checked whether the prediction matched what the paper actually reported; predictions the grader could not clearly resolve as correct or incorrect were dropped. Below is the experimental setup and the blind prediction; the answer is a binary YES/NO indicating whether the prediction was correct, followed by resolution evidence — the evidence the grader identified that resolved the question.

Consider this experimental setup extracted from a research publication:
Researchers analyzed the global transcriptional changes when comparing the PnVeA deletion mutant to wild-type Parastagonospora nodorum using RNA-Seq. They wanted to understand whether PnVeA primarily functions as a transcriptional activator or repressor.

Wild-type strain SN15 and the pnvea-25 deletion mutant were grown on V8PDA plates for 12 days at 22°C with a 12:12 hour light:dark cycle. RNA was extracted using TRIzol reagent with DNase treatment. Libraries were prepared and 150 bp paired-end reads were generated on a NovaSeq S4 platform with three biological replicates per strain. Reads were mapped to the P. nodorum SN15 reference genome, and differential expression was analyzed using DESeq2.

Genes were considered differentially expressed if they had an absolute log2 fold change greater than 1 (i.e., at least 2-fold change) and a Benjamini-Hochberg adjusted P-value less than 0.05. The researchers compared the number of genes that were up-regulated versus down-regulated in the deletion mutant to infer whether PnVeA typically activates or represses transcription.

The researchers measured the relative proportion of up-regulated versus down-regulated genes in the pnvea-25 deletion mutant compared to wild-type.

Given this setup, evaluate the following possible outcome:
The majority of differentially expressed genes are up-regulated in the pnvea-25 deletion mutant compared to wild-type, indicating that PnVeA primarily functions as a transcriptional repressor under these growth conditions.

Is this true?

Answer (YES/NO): YES